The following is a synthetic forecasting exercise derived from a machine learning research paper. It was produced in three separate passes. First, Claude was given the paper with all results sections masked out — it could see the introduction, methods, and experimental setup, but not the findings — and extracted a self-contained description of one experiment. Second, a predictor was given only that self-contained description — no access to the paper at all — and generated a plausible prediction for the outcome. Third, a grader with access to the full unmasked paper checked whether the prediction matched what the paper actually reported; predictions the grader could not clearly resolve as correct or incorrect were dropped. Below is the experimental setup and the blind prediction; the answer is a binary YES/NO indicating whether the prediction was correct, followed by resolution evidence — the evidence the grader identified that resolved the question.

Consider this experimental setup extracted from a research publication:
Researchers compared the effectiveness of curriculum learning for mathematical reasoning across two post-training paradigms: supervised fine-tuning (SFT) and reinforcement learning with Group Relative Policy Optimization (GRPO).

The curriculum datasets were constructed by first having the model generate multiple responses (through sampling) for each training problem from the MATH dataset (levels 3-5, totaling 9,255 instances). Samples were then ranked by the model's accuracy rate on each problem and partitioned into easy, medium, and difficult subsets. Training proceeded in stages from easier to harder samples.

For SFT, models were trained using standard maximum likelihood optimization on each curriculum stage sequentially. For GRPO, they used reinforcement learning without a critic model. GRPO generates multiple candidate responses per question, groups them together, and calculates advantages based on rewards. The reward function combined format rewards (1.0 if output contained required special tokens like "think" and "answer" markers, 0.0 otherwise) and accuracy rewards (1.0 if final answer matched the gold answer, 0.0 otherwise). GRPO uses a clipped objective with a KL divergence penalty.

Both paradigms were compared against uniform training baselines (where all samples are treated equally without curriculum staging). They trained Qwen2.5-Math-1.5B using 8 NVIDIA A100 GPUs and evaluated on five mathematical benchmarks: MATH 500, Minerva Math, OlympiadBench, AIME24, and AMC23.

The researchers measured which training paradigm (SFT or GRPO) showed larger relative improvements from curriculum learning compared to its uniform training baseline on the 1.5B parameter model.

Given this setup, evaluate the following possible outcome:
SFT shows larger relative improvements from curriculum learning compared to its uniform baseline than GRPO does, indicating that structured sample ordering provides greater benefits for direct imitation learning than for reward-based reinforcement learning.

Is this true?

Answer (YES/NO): NO